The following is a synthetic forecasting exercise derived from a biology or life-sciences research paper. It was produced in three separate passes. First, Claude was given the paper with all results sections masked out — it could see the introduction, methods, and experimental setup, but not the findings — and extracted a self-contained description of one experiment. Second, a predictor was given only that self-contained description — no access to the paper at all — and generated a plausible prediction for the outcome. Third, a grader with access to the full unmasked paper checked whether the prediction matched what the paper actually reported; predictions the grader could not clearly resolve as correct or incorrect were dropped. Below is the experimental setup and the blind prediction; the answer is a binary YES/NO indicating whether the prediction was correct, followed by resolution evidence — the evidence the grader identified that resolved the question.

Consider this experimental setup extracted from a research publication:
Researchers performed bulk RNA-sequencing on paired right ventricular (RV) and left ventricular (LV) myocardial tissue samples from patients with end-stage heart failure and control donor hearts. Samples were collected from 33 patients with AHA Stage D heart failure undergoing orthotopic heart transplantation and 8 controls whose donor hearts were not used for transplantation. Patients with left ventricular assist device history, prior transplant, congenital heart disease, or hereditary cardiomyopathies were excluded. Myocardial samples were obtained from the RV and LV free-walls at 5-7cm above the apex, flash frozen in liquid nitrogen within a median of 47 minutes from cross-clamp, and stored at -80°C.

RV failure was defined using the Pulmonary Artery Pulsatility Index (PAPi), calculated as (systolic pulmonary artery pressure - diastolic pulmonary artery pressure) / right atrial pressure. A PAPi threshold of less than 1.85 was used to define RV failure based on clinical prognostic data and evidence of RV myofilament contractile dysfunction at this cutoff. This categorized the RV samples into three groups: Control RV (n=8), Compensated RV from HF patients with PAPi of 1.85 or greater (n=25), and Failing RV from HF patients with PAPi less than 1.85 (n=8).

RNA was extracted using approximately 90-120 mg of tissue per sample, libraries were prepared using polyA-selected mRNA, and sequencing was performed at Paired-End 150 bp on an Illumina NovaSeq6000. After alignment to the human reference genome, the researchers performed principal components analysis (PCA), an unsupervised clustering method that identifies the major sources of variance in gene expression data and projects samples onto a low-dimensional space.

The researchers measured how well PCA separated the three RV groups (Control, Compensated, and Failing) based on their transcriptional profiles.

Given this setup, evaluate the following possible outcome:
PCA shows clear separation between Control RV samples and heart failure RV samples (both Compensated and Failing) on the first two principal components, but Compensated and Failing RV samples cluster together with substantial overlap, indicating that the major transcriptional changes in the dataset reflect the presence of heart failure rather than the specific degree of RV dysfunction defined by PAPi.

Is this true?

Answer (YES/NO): YES